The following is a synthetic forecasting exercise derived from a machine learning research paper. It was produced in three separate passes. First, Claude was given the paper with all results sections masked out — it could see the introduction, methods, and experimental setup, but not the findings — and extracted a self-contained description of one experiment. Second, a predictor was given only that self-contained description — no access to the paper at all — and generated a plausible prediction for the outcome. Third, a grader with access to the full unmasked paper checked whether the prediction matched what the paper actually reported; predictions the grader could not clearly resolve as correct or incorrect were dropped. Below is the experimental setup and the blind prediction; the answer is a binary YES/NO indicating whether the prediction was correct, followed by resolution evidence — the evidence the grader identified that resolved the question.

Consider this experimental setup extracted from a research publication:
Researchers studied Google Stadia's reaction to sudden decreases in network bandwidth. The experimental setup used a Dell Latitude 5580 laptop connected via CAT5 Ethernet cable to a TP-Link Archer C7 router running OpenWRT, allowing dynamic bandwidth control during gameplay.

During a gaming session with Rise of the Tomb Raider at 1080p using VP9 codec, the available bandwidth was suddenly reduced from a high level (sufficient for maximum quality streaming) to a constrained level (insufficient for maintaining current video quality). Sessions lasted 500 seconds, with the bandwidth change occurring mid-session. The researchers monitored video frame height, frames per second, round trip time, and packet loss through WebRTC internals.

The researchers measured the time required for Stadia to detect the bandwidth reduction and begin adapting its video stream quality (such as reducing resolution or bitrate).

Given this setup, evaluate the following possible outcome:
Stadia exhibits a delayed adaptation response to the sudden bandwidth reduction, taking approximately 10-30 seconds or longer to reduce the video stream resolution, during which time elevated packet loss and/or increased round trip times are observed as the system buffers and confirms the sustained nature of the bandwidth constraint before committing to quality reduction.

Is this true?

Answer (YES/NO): NO